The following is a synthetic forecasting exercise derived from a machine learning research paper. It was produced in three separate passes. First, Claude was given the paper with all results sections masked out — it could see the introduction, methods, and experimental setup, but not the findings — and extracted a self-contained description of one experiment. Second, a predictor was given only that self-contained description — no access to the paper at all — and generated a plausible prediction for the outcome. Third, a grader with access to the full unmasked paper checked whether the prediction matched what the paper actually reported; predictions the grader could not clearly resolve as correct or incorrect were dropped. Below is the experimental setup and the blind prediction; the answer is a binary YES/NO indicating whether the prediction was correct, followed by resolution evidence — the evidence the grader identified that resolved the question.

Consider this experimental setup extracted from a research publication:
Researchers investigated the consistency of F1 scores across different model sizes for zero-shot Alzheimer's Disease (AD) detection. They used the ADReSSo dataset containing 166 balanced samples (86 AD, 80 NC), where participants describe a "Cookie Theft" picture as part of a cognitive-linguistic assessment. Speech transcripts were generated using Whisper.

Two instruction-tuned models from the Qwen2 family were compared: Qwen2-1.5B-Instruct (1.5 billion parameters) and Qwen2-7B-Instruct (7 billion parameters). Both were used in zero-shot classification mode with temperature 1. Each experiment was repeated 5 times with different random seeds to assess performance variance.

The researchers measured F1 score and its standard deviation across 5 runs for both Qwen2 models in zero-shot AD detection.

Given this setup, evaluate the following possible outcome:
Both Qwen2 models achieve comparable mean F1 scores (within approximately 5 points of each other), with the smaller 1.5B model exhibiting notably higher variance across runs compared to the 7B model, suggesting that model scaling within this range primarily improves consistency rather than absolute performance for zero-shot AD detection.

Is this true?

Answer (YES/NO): NO